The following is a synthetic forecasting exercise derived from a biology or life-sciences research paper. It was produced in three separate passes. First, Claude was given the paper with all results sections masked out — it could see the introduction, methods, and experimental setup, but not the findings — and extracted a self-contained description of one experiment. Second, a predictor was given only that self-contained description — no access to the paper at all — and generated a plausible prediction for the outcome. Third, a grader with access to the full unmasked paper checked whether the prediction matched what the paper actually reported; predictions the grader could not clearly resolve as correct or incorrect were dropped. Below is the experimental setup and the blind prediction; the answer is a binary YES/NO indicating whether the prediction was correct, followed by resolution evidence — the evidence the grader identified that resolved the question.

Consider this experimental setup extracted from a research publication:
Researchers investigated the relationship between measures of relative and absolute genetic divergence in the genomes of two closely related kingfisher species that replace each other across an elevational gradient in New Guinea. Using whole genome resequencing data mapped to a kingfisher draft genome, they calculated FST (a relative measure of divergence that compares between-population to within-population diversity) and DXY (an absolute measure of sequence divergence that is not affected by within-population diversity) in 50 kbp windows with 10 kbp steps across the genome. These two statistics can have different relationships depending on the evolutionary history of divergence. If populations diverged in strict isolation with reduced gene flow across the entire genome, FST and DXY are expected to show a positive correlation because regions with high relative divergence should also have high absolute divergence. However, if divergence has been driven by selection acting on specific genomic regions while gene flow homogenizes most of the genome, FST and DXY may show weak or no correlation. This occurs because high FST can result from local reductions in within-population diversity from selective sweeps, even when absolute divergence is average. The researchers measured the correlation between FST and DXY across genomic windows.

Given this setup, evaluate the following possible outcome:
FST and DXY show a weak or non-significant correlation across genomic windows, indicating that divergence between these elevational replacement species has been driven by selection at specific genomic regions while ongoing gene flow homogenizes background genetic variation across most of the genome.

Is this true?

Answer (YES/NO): YES